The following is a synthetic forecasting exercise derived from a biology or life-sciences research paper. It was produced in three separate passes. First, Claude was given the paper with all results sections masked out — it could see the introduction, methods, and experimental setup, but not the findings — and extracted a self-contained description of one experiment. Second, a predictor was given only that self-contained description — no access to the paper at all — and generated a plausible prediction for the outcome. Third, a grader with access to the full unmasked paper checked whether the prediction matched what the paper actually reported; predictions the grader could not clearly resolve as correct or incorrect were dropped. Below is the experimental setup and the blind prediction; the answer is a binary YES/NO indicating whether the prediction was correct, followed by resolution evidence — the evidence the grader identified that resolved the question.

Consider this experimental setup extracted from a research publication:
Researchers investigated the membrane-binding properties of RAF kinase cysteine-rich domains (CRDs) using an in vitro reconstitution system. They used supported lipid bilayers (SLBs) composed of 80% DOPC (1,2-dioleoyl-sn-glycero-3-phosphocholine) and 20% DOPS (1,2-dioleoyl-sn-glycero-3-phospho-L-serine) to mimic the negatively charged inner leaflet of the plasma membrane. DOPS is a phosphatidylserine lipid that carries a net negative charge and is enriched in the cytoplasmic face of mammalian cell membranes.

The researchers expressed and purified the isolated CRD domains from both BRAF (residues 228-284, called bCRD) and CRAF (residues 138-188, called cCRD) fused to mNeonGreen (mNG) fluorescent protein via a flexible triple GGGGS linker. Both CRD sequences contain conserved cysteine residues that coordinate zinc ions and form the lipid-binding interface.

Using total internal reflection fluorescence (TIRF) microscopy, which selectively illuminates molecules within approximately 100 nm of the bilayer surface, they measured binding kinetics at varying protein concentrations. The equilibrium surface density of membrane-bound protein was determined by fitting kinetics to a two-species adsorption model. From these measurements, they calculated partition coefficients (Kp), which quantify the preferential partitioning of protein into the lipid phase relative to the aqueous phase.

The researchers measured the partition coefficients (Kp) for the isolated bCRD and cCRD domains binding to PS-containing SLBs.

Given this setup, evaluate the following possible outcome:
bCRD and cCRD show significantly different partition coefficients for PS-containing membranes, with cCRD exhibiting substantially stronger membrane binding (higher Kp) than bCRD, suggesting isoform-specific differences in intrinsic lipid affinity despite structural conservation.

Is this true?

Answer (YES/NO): NO